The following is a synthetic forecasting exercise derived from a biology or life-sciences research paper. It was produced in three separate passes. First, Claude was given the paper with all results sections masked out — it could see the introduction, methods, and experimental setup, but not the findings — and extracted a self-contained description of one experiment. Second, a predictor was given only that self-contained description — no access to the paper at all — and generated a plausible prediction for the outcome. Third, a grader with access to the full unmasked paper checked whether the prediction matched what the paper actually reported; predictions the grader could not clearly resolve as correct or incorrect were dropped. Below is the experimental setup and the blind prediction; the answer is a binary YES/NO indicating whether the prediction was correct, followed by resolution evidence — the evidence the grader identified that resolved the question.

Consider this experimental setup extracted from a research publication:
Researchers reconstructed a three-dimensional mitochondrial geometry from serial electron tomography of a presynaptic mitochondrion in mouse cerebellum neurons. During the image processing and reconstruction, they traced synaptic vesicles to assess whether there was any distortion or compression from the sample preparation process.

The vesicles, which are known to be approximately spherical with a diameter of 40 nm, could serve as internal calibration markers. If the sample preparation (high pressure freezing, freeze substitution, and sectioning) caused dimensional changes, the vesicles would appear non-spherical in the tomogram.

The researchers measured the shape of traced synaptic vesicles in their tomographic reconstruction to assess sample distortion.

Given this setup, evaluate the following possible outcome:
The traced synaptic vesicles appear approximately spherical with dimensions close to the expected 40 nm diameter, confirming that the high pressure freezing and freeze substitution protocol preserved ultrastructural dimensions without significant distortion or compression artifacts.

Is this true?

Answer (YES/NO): NO